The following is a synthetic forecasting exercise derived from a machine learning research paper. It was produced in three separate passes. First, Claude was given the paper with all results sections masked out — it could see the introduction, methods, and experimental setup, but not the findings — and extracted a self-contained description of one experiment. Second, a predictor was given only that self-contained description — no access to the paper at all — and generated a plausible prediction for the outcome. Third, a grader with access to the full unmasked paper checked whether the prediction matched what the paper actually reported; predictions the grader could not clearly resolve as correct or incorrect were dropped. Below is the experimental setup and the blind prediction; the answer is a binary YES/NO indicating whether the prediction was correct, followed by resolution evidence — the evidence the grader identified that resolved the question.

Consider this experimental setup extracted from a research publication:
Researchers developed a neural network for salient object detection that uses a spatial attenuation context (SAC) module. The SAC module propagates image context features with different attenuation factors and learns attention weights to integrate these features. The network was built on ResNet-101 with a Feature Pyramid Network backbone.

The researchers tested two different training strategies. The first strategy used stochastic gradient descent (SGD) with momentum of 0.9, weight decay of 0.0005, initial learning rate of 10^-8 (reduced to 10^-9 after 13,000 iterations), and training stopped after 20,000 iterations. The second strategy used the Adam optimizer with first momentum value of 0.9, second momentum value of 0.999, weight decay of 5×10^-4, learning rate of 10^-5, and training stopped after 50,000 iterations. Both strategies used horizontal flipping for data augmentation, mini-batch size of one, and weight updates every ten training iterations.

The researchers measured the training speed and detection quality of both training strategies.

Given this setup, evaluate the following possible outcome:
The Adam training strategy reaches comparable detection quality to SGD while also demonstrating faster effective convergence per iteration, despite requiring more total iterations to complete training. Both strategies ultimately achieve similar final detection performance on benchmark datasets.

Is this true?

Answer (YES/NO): NO